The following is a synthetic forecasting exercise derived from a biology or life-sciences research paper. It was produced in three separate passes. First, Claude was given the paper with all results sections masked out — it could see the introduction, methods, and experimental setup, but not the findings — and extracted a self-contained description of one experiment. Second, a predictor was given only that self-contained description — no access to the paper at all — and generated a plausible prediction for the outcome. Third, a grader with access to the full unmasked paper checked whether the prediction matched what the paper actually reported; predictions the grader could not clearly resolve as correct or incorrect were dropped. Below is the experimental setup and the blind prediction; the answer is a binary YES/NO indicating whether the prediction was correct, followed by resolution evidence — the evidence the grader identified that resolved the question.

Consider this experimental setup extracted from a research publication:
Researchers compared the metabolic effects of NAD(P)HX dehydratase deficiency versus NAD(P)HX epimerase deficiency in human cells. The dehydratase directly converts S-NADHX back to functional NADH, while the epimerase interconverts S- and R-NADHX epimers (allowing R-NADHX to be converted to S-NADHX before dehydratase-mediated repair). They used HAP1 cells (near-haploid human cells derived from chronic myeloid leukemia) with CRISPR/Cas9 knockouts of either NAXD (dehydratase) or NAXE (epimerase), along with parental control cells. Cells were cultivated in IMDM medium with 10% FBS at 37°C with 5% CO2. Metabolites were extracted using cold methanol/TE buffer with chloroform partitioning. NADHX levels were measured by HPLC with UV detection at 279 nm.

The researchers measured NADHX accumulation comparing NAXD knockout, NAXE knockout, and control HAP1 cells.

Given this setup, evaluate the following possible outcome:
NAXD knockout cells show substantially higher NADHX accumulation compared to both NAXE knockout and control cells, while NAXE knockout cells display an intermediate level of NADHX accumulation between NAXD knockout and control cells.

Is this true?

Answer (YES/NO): YES